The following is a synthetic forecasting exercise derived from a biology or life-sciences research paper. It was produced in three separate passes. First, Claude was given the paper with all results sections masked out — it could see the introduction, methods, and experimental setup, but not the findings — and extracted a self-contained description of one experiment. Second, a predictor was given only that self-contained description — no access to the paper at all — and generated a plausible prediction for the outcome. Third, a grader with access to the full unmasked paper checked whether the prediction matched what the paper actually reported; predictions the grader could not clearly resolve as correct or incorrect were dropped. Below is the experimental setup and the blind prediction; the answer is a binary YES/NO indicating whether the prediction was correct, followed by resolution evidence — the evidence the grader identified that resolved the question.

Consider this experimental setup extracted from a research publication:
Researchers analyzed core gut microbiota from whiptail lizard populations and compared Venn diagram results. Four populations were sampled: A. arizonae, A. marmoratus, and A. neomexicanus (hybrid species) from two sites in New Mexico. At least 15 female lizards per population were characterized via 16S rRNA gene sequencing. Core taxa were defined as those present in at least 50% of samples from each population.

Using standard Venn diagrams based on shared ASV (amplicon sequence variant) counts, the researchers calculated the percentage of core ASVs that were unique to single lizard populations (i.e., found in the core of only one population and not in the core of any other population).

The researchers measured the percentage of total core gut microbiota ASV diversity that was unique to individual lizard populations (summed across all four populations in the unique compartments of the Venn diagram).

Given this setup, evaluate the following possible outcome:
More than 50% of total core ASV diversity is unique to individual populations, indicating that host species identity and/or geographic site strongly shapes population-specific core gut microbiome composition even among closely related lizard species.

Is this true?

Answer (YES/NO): YES